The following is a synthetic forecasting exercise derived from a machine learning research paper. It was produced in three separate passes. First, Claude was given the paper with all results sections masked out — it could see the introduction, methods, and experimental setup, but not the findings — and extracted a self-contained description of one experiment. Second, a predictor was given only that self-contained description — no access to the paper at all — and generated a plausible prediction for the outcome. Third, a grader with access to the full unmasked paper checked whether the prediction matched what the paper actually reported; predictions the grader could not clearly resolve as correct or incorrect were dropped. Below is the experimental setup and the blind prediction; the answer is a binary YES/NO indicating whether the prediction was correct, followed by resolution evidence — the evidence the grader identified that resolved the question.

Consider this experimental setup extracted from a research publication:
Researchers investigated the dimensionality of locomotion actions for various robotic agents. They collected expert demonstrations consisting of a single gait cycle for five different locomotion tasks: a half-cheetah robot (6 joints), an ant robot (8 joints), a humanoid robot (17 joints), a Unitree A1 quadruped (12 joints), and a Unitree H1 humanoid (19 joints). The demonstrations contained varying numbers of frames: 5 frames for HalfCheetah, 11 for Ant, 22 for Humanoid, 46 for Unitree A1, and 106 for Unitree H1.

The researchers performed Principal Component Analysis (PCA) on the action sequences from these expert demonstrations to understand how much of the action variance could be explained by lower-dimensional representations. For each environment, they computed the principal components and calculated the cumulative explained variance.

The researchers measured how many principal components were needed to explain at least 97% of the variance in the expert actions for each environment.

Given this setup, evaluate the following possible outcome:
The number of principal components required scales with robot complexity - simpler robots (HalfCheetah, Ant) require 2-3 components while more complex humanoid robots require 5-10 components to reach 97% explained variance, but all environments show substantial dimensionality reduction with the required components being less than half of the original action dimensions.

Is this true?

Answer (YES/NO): NO